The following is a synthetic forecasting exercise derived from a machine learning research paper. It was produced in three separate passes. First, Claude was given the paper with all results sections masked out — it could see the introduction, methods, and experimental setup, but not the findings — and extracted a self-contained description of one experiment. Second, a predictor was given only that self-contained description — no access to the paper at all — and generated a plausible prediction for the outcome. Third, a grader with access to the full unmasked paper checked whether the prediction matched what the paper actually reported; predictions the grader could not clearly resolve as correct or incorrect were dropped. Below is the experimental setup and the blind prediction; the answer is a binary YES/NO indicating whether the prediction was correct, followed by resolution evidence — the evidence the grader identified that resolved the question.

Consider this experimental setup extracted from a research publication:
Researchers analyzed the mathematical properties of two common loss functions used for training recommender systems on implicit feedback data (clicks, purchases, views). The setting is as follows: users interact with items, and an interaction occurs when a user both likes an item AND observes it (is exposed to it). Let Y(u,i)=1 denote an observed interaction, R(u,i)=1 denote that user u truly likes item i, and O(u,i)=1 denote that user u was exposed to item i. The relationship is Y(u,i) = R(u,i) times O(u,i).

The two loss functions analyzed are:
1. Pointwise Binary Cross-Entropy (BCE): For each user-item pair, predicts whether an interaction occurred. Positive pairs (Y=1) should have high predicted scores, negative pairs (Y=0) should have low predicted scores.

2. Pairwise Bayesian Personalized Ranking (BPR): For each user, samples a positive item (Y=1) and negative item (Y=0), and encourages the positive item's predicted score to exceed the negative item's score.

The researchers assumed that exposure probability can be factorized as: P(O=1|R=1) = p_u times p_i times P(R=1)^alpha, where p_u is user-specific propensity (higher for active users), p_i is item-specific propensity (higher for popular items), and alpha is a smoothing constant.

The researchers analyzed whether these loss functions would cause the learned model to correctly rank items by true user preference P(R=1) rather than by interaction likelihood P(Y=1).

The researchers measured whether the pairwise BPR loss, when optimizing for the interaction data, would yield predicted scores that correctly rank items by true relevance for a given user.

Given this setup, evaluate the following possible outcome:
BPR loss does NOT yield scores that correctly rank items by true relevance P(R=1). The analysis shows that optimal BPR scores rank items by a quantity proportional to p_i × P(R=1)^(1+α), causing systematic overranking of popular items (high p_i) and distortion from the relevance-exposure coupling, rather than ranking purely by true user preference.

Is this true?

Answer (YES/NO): YES